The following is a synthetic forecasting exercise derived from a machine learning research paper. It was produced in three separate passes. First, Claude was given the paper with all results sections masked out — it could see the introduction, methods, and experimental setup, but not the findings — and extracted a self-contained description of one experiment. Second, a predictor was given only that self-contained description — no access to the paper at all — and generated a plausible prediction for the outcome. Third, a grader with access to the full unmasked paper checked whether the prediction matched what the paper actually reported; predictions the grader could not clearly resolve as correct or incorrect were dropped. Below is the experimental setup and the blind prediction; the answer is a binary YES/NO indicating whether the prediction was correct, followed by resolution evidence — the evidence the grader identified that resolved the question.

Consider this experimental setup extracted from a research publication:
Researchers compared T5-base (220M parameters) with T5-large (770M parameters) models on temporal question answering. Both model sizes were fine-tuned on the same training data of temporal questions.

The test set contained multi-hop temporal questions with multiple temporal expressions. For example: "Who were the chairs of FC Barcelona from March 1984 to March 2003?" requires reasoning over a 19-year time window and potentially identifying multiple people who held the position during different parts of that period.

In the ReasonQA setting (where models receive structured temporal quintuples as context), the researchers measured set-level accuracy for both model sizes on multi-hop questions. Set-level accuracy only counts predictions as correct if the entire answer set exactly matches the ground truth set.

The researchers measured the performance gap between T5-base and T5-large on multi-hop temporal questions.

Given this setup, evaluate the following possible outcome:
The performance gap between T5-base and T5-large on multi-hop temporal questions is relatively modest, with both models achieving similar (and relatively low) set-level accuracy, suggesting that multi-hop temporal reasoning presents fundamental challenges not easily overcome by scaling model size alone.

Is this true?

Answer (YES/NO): NO